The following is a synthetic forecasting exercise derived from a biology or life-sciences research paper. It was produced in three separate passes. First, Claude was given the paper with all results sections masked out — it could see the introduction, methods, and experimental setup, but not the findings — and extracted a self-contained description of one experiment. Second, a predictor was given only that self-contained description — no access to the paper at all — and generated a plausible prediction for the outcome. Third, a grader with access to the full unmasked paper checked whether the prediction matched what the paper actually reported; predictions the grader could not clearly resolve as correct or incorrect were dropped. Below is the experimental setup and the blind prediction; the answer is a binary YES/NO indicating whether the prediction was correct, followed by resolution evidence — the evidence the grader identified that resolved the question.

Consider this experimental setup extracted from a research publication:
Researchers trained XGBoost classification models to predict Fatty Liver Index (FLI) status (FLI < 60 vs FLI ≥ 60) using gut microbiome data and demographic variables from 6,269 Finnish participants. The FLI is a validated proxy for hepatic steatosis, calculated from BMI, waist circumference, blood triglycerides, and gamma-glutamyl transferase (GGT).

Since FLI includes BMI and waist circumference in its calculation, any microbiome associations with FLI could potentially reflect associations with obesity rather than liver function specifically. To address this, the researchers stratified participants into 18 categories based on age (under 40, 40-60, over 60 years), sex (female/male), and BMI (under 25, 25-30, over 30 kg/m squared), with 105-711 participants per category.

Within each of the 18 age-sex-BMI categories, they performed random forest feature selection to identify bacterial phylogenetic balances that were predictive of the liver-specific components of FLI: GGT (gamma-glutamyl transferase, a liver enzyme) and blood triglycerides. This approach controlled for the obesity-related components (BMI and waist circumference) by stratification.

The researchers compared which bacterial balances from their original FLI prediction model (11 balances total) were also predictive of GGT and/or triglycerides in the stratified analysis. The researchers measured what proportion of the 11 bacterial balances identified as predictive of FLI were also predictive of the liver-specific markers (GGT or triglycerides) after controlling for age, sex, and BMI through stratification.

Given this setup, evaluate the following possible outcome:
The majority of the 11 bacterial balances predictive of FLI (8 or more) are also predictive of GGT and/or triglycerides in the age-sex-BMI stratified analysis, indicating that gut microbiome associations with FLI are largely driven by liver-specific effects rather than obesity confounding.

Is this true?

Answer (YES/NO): NO